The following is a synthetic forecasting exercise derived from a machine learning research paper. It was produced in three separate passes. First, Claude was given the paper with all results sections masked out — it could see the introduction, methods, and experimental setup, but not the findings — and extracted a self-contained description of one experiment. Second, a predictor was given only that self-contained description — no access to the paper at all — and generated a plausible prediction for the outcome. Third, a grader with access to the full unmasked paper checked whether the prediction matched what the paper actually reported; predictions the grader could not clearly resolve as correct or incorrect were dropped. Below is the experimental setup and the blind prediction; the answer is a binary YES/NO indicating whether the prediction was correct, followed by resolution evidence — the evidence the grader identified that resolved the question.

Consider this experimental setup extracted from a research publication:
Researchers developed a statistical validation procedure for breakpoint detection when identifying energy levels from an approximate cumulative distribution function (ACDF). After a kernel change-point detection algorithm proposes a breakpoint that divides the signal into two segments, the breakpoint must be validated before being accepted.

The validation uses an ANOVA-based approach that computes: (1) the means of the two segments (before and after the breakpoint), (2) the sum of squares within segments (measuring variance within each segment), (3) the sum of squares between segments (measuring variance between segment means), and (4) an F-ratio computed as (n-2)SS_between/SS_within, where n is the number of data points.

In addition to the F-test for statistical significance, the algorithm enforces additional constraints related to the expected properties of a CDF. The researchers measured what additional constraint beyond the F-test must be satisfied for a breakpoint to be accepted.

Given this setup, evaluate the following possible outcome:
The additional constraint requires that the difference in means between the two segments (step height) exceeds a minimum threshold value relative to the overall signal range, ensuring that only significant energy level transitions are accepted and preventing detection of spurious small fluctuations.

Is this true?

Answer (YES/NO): NO